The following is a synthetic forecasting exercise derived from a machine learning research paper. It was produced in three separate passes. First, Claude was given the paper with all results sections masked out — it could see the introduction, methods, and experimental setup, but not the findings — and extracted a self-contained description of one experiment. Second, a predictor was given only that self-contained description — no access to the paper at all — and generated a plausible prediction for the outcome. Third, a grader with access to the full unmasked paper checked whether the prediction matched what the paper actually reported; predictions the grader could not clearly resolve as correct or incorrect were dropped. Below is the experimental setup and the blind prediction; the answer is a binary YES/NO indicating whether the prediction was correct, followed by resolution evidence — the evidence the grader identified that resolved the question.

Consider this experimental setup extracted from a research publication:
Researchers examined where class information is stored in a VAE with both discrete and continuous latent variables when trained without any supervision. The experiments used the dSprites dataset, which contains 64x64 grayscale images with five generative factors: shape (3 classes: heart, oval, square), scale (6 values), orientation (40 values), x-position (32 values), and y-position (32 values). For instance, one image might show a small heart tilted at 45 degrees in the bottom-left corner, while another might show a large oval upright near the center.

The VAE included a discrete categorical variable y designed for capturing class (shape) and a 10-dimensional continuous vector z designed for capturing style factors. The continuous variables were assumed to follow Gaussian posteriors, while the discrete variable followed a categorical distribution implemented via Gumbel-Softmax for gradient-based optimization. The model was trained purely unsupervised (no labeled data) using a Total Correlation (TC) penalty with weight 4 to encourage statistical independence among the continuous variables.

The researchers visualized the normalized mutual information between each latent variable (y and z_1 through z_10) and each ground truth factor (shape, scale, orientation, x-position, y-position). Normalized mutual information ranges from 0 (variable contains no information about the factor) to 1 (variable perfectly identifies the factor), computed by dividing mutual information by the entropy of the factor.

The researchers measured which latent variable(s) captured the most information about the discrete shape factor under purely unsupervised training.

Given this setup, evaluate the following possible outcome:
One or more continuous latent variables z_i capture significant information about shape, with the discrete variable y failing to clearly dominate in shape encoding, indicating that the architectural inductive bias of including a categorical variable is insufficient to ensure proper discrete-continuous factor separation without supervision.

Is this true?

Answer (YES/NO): YES